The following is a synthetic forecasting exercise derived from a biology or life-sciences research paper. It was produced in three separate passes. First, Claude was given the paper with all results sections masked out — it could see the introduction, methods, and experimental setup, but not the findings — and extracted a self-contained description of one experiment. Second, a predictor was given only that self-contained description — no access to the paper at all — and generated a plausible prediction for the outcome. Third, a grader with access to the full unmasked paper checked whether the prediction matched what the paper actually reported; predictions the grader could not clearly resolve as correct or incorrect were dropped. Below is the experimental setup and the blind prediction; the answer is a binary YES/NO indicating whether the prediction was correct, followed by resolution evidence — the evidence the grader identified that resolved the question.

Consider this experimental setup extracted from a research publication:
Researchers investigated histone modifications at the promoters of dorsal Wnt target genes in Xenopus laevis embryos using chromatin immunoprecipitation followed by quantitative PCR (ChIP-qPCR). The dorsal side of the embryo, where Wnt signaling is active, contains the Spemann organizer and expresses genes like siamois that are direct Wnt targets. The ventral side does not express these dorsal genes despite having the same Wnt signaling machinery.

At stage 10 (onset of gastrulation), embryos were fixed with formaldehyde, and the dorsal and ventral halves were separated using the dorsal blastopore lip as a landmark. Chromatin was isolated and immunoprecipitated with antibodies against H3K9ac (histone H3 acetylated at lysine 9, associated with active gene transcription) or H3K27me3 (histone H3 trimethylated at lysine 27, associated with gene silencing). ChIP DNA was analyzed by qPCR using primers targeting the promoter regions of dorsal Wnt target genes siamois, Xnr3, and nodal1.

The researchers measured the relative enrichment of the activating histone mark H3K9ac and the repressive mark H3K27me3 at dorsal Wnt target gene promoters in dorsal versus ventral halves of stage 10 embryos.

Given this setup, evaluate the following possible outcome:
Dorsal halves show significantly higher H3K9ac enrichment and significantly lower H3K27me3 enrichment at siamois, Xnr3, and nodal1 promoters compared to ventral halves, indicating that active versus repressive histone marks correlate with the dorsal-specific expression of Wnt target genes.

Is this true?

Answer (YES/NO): NO